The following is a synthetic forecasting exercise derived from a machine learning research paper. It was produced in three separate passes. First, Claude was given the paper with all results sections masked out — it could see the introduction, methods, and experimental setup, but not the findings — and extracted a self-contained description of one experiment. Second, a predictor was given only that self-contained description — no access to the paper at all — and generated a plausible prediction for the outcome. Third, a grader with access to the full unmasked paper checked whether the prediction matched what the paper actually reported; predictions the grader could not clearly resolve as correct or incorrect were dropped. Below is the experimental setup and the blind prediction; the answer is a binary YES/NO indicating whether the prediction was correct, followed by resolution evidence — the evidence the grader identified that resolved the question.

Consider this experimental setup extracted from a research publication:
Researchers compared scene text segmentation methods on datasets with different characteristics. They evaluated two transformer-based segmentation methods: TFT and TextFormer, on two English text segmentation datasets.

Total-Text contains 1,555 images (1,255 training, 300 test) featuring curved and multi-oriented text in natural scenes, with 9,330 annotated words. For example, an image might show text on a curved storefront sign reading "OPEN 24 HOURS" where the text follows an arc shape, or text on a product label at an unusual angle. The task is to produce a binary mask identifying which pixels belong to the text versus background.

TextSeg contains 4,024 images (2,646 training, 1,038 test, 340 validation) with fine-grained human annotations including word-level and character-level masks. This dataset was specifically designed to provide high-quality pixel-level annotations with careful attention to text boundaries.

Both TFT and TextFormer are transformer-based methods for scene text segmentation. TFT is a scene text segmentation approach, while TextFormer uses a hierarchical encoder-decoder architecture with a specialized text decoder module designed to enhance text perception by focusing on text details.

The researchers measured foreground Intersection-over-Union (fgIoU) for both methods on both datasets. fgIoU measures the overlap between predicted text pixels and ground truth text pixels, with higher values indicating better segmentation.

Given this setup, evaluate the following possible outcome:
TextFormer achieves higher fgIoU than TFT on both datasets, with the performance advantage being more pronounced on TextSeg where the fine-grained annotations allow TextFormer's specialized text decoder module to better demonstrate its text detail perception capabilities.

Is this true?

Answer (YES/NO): NO